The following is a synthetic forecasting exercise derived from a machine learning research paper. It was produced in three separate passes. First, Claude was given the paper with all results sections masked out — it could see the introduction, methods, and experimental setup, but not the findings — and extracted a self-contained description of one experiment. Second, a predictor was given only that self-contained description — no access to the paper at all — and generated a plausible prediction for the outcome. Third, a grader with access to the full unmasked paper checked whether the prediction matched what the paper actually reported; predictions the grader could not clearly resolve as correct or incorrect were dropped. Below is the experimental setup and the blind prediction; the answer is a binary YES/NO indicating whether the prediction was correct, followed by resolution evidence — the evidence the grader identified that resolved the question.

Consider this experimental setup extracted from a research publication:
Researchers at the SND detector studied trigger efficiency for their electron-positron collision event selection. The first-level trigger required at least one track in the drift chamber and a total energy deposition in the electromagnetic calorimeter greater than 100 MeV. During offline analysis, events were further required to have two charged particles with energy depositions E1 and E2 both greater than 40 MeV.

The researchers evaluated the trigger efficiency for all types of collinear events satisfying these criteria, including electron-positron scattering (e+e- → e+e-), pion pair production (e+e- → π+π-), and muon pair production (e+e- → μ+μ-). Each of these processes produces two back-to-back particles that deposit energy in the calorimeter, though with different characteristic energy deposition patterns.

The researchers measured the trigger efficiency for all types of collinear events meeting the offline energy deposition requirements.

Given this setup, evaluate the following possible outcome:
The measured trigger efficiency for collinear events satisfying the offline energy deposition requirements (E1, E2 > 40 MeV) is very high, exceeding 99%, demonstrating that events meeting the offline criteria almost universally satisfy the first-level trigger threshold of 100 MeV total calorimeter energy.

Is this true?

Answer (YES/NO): YES